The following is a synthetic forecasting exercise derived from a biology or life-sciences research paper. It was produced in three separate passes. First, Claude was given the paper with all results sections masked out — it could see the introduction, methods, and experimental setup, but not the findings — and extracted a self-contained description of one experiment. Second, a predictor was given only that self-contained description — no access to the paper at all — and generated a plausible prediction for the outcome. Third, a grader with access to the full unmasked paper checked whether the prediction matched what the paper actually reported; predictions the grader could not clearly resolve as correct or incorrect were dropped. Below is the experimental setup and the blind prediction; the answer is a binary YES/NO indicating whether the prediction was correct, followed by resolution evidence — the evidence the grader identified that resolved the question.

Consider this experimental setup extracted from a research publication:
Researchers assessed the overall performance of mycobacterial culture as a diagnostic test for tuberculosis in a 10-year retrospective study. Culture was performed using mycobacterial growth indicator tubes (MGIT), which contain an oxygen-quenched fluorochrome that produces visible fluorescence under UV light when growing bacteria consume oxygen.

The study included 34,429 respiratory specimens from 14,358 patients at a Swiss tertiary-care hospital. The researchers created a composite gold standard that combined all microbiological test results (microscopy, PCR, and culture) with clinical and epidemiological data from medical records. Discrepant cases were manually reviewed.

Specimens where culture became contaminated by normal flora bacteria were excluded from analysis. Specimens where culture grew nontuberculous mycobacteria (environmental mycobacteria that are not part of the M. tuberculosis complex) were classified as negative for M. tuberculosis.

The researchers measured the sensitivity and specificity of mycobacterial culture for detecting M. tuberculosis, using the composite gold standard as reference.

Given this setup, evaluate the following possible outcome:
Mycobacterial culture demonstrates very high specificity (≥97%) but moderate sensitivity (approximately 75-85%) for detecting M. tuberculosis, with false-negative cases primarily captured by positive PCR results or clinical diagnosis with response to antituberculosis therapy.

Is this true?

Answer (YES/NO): NO